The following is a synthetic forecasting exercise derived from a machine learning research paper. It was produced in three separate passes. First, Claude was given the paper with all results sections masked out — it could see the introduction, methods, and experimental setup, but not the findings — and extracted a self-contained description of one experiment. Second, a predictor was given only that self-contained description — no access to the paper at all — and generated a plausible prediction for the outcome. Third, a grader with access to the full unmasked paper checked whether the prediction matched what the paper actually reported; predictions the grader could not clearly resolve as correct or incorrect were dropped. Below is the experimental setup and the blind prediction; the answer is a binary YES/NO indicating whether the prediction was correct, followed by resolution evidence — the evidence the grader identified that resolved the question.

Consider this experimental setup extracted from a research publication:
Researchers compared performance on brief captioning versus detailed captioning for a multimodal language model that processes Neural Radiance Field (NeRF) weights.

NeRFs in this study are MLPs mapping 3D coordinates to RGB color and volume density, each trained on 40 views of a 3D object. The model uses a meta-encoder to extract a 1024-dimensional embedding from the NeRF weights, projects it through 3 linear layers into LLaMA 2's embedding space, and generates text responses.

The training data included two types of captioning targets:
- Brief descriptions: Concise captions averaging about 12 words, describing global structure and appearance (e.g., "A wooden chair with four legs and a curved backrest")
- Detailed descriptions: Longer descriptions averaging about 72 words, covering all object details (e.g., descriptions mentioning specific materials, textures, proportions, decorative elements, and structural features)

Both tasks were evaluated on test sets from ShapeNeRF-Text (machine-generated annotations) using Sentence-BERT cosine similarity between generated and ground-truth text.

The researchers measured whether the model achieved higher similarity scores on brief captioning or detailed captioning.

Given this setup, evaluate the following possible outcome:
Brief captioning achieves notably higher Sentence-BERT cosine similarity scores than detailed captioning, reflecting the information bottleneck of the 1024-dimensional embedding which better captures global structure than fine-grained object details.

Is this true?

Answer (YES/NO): NO